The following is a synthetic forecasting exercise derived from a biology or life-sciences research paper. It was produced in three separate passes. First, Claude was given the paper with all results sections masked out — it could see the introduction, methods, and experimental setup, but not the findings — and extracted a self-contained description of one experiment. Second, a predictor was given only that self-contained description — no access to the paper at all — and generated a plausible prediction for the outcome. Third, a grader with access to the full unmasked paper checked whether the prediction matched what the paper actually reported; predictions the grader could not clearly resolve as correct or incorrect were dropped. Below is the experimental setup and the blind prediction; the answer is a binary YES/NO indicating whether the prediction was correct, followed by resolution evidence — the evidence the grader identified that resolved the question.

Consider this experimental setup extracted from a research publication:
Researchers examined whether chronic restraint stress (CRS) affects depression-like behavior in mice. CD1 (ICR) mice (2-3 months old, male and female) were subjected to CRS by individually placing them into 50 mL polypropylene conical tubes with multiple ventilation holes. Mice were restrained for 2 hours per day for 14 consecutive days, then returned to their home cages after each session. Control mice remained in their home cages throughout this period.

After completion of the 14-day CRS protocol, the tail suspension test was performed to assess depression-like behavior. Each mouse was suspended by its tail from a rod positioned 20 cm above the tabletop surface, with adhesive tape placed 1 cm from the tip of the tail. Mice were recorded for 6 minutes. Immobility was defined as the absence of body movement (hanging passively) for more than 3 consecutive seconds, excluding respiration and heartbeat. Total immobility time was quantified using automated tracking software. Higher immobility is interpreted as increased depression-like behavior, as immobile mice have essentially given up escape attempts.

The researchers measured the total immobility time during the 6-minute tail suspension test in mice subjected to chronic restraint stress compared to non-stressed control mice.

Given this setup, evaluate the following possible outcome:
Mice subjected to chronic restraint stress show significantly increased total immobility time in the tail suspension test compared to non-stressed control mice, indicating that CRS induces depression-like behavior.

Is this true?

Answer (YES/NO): YES